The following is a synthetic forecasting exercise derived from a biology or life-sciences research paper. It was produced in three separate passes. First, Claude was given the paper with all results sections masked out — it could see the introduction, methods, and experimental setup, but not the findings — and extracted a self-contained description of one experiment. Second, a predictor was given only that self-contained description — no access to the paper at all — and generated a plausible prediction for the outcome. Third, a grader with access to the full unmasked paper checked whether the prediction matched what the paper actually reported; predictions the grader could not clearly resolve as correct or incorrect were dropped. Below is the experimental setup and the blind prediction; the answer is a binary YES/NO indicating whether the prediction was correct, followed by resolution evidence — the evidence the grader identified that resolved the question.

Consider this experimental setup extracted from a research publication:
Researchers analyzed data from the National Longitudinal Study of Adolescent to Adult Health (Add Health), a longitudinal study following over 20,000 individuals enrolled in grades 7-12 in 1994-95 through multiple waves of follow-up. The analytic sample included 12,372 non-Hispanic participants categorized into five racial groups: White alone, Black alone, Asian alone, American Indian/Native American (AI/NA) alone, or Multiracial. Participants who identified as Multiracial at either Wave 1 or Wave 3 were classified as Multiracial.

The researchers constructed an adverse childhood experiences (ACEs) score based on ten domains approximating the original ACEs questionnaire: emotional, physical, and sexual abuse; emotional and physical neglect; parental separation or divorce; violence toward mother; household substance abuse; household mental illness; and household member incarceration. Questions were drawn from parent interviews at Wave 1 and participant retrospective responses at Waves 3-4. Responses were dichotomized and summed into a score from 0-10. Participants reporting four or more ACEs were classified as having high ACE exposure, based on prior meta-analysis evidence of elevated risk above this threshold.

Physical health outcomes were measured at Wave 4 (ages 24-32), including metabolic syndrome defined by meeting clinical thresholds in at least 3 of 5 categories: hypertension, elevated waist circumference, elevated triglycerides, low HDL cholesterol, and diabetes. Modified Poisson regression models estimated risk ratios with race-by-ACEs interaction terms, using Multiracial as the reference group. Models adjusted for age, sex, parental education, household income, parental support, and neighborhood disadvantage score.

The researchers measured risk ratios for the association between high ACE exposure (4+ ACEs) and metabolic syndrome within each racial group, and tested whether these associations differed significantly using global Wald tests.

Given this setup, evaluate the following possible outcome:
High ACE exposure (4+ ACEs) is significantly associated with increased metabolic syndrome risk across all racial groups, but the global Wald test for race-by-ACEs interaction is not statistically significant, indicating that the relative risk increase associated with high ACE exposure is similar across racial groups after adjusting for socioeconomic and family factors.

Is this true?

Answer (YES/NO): NO